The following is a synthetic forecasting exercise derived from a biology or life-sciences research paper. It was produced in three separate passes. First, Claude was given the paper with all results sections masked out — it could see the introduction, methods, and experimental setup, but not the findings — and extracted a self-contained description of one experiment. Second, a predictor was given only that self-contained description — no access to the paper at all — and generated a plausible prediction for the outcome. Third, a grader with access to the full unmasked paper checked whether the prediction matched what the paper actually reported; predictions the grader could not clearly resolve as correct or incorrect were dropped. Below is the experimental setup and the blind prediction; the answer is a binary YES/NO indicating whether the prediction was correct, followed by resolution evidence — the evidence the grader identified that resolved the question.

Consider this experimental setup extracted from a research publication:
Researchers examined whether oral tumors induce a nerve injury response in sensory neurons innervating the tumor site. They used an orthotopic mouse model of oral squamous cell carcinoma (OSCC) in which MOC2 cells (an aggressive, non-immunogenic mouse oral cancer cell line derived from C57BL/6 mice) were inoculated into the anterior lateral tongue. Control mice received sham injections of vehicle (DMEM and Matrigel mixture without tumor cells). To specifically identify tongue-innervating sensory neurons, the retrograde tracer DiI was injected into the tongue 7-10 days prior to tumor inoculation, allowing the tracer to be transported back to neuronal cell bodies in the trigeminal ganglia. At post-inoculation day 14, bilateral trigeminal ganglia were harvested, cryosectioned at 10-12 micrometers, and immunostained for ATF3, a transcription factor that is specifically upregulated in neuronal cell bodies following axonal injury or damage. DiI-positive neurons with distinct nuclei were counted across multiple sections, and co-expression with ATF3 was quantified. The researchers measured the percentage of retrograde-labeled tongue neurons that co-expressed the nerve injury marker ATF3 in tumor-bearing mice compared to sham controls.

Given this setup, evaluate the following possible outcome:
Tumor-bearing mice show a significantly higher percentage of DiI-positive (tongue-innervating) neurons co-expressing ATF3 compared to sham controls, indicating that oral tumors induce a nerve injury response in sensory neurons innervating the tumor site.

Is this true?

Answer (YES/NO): YES